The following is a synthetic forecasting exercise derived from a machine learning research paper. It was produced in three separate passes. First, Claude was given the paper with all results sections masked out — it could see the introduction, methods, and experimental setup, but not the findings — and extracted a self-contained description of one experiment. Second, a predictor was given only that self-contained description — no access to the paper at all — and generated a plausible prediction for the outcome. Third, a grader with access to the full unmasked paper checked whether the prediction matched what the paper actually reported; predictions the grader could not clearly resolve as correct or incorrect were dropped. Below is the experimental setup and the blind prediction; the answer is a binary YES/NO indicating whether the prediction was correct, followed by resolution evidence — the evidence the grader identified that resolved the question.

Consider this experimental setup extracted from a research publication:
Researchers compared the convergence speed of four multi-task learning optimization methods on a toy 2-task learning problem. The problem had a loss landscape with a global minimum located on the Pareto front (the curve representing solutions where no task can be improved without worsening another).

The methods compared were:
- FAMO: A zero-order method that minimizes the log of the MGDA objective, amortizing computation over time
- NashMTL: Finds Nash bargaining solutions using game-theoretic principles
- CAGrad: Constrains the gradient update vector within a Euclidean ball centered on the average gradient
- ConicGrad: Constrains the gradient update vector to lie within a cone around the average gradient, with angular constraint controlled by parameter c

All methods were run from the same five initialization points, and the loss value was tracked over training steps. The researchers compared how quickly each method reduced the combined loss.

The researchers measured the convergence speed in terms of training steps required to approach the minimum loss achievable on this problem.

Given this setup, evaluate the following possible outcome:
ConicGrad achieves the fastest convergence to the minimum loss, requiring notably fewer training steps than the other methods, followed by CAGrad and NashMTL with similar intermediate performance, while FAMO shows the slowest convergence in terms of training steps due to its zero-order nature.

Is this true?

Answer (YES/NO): NO